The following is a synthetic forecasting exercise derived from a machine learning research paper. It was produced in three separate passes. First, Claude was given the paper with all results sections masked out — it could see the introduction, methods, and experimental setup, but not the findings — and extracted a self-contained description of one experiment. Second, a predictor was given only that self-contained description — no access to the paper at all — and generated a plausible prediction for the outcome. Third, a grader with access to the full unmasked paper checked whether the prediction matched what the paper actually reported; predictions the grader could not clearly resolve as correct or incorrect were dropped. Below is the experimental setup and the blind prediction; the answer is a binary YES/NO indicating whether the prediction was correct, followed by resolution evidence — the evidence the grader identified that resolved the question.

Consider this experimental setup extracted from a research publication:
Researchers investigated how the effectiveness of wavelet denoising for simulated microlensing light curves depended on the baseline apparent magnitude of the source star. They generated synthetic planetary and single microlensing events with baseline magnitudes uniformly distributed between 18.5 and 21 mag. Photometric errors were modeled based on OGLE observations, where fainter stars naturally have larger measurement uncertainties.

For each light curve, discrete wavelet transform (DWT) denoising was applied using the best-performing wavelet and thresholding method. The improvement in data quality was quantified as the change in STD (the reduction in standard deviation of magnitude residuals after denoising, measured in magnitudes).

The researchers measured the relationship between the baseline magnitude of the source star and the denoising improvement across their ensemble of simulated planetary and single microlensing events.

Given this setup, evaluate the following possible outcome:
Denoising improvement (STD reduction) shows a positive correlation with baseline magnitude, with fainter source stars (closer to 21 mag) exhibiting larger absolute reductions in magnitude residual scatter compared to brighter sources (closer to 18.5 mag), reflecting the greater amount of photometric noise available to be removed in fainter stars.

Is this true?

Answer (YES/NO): YES